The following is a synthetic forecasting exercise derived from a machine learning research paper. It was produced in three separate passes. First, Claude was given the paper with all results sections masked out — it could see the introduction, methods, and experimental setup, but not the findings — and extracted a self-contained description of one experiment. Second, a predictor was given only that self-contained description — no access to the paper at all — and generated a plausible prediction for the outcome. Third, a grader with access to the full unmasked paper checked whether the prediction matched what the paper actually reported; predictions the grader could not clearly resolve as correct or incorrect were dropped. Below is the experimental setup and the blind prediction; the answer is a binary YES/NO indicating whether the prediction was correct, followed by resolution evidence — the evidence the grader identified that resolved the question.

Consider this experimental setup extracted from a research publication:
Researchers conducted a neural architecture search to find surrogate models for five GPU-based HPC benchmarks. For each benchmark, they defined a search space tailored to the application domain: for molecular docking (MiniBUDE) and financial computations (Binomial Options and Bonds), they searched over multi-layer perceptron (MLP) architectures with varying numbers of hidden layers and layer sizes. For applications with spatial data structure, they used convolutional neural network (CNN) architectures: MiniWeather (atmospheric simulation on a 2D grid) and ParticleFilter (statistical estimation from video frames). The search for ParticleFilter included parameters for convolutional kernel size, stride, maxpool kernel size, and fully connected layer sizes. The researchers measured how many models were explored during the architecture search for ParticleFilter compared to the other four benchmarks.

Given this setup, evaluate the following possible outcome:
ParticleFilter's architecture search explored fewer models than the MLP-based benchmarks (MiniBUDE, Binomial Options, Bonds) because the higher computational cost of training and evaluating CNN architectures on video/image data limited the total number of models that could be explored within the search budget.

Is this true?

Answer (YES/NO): NO